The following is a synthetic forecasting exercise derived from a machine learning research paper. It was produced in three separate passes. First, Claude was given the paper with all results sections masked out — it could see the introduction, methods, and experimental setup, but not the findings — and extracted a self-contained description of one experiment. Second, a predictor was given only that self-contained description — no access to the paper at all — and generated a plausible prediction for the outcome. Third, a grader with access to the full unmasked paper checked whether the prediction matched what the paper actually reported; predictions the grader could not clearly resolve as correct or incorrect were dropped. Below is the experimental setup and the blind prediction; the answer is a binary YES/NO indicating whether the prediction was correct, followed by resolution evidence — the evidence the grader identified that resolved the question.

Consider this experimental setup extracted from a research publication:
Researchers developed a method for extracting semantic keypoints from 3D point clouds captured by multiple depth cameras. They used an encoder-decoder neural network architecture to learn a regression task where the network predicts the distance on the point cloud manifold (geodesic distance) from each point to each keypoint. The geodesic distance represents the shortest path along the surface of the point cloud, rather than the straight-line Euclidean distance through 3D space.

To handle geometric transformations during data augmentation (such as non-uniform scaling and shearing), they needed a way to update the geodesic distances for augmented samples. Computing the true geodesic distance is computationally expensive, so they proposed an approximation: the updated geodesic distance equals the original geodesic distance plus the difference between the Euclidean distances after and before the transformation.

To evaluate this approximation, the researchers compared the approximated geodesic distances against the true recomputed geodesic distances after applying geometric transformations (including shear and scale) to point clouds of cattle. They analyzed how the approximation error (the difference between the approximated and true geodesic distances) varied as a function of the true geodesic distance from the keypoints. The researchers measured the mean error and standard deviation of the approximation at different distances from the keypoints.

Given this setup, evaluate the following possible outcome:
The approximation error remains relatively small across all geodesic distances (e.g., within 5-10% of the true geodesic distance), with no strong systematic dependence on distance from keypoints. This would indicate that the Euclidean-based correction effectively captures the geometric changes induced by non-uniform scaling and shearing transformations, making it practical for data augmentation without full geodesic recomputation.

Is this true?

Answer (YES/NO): NO